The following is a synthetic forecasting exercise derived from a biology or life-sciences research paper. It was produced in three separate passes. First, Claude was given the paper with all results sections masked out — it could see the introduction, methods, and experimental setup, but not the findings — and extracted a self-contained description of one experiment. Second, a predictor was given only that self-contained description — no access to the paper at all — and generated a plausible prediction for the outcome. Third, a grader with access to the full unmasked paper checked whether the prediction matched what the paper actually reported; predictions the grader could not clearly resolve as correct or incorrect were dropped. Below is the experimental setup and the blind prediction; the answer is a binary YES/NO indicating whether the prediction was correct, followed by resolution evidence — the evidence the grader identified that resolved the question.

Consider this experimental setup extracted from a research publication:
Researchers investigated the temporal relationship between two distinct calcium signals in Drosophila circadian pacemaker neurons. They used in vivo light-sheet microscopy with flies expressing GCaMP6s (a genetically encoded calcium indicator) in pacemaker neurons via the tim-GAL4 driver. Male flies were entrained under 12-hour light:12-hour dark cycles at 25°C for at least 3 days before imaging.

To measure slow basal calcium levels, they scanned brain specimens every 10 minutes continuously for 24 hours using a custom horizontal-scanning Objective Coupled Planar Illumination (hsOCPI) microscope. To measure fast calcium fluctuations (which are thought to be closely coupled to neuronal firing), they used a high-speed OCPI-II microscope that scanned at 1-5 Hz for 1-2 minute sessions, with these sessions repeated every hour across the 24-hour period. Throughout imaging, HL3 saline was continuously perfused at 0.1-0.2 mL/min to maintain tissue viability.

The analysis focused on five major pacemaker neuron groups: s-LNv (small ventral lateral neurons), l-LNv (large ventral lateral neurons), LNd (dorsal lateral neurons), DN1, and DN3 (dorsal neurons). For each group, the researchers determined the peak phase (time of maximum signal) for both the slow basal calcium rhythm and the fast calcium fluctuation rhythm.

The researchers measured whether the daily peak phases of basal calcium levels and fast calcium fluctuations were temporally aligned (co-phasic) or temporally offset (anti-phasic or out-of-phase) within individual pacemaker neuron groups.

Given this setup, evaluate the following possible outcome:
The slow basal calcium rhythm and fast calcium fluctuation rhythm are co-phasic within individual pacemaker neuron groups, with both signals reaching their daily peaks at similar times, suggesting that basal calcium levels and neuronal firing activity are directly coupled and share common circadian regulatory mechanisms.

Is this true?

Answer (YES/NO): YES